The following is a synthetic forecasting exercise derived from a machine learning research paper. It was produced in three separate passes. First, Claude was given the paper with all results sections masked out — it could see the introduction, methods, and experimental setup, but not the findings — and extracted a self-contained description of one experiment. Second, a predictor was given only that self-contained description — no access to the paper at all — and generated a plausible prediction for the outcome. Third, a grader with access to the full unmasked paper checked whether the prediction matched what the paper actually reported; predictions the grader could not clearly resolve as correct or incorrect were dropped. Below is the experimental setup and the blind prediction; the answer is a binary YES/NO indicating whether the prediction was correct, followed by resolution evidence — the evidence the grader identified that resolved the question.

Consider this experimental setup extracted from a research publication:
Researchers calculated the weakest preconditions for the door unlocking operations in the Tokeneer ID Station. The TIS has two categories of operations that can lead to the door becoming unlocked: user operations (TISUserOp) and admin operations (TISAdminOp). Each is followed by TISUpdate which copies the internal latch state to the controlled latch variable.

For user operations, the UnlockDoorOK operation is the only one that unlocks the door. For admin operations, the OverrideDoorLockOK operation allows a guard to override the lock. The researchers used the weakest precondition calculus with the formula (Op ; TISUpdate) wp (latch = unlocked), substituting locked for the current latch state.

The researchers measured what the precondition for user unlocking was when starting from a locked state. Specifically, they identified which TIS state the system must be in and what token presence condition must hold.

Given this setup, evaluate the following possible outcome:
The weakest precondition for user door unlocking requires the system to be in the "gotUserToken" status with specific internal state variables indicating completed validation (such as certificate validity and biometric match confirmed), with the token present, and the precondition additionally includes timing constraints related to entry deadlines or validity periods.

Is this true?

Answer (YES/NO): NO